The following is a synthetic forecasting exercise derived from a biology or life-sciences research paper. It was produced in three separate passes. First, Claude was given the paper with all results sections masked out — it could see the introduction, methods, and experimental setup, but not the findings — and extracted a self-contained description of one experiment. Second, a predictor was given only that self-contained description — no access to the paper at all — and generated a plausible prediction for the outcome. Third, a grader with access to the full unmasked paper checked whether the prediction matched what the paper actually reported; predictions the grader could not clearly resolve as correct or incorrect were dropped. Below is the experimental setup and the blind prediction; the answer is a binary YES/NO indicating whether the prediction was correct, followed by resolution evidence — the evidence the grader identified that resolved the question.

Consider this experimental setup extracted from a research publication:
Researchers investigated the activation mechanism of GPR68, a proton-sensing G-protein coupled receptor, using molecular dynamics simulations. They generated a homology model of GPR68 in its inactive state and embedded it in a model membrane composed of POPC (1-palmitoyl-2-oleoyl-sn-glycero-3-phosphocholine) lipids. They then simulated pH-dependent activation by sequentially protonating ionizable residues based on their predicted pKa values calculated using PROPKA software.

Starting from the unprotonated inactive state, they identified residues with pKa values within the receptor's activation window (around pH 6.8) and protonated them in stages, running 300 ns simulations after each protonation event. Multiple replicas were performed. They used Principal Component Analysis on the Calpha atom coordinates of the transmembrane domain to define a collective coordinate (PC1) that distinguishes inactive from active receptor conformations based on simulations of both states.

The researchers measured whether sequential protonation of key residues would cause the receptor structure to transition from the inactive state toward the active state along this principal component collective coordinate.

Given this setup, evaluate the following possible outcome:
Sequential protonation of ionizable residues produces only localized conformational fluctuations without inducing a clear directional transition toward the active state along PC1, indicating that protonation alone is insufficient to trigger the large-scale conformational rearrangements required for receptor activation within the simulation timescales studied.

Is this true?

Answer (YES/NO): NO